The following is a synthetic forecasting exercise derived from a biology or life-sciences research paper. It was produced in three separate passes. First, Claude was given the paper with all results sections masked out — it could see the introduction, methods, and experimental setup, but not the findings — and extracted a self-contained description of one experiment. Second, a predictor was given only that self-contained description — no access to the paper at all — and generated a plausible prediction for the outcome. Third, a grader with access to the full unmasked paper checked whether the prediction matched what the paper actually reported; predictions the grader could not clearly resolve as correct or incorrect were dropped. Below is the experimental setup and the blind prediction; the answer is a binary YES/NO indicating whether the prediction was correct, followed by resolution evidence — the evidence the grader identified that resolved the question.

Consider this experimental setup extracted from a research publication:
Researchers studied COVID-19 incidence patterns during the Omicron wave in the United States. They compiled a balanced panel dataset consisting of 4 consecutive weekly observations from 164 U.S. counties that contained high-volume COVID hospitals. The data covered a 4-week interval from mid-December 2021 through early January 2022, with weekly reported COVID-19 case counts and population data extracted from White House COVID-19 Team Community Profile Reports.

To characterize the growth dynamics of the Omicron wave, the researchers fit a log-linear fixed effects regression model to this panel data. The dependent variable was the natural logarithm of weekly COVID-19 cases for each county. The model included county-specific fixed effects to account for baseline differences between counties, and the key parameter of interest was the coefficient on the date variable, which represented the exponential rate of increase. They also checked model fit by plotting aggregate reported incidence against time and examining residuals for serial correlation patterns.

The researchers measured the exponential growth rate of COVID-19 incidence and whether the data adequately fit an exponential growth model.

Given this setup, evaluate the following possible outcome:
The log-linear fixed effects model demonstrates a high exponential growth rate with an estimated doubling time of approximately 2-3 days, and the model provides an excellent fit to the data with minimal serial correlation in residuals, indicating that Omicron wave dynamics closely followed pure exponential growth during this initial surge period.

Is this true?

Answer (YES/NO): NO